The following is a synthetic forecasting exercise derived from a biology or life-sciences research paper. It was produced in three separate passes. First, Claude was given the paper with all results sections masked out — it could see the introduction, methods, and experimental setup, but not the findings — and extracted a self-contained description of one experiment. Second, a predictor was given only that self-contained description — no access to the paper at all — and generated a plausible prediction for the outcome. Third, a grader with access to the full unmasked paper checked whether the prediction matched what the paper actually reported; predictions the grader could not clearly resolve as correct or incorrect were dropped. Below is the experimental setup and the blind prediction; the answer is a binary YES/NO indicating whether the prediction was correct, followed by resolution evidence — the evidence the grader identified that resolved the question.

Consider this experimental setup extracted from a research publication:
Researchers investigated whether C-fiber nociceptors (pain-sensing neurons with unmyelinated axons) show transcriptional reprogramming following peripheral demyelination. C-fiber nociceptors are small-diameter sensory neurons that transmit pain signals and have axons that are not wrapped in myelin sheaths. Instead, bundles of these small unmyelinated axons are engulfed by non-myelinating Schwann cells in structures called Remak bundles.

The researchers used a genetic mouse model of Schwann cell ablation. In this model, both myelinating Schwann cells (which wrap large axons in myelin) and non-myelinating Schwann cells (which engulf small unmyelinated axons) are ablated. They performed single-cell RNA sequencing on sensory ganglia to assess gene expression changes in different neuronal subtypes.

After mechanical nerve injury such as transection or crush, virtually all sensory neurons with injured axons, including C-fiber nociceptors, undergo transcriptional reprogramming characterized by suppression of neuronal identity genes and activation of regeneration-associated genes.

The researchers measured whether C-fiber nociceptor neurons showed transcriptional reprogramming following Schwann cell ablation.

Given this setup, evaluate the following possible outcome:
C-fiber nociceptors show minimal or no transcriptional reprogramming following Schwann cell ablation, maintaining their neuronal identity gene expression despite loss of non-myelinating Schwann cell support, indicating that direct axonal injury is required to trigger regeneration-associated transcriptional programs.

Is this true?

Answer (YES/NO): YES